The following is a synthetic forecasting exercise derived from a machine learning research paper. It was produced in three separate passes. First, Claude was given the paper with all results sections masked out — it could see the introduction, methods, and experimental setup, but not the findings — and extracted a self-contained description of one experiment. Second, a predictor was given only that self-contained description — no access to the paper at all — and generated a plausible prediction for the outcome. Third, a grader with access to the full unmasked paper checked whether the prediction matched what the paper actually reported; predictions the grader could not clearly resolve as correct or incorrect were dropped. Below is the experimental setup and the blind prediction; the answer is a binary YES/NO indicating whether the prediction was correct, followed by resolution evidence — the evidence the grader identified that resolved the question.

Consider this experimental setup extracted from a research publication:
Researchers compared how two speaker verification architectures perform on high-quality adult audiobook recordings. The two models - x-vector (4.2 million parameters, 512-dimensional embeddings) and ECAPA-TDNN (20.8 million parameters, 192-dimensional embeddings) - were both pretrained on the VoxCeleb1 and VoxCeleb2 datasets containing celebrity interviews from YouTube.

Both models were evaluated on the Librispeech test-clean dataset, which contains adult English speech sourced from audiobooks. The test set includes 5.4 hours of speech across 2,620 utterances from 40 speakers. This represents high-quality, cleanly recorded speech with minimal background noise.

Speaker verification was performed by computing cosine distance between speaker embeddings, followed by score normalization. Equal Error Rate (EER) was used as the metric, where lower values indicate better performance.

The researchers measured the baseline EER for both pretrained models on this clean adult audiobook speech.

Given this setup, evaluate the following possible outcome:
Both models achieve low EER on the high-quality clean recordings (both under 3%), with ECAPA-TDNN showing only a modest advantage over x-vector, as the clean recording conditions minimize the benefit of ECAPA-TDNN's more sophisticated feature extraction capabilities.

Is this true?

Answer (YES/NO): NO